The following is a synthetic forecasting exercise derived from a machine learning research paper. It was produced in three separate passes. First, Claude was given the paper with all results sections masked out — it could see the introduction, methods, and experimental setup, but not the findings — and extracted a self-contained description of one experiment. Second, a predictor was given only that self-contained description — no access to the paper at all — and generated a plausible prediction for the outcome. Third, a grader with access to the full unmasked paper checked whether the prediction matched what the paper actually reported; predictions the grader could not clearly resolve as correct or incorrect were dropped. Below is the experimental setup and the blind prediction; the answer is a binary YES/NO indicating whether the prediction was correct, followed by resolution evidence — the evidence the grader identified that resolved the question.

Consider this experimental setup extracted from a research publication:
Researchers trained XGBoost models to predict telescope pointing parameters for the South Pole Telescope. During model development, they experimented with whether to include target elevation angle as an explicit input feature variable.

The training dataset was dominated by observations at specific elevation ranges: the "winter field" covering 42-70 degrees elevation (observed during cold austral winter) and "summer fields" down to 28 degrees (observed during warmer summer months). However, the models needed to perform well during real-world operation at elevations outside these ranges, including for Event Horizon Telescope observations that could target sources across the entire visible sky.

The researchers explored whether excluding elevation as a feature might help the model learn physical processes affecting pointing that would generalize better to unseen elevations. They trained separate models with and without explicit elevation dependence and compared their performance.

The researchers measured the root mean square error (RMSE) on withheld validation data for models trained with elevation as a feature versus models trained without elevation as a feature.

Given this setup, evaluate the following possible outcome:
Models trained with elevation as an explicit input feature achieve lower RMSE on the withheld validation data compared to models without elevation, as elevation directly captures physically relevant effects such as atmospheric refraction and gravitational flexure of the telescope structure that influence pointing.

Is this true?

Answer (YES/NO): YES